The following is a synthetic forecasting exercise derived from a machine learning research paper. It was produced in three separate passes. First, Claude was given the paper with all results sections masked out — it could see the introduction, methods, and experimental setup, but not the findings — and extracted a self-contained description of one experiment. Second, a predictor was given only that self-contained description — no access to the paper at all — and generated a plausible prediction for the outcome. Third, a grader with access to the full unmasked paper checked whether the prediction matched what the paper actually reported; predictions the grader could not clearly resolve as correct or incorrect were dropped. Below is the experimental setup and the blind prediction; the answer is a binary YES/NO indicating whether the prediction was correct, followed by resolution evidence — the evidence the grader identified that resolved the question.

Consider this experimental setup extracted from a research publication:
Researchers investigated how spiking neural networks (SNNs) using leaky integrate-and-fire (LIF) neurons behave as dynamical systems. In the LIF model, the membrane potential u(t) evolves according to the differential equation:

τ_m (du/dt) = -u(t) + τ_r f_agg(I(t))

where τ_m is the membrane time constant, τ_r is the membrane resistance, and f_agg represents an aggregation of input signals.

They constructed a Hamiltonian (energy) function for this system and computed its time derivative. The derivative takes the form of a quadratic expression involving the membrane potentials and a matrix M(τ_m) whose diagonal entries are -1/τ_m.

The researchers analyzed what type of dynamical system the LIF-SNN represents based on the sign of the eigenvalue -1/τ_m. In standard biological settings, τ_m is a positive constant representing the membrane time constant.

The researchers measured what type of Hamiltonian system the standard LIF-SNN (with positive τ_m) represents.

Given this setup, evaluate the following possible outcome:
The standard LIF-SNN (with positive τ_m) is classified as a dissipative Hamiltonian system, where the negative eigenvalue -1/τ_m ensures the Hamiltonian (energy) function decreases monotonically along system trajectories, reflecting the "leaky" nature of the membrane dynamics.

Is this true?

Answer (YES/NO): YES